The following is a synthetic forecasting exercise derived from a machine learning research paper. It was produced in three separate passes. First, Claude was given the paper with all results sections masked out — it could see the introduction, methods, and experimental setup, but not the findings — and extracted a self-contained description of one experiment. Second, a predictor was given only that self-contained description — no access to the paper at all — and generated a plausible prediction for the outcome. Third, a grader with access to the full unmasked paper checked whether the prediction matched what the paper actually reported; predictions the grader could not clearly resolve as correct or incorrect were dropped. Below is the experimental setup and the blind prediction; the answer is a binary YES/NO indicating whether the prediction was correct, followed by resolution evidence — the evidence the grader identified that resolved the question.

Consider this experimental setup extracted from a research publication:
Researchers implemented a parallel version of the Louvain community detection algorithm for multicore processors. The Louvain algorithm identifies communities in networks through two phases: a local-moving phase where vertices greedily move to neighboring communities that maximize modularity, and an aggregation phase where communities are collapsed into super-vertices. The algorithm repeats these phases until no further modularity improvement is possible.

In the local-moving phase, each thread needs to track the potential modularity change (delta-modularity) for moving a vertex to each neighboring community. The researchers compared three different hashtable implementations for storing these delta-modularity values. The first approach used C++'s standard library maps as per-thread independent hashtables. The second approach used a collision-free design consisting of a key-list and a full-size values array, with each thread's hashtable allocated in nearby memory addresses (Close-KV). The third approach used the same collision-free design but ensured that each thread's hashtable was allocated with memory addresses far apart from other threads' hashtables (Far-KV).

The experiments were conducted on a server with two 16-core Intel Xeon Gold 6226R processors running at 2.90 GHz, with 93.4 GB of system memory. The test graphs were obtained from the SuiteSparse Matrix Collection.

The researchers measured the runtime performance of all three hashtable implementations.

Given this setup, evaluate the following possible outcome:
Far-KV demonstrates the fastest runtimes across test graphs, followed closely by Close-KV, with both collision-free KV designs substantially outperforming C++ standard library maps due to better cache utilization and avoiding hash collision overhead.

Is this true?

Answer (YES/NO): YES